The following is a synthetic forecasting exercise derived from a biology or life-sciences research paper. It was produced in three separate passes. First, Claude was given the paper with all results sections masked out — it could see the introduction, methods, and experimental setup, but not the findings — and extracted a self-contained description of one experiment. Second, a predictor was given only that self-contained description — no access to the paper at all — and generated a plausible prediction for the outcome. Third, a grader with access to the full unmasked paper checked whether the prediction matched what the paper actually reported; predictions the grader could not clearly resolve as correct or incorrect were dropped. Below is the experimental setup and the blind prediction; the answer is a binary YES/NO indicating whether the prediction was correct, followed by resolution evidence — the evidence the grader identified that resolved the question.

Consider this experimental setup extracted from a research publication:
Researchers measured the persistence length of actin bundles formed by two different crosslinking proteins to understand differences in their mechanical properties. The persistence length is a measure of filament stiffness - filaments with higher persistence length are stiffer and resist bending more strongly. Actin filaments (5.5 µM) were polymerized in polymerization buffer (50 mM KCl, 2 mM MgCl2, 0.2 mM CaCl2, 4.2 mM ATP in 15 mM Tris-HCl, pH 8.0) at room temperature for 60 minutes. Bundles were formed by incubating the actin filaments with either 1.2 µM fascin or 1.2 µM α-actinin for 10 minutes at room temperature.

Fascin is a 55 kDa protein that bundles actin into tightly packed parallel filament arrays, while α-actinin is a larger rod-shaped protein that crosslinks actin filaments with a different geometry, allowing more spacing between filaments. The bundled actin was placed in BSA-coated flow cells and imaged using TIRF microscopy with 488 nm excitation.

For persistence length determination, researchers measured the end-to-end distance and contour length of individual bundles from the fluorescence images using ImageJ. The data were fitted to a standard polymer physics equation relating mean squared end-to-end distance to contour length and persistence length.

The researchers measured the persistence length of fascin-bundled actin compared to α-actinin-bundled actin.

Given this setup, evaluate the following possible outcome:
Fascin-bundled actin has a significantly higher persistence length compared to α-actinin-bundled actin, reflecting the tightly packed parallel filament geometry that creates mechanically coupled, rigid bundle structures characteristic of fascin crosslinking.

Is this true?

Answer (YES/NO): YES